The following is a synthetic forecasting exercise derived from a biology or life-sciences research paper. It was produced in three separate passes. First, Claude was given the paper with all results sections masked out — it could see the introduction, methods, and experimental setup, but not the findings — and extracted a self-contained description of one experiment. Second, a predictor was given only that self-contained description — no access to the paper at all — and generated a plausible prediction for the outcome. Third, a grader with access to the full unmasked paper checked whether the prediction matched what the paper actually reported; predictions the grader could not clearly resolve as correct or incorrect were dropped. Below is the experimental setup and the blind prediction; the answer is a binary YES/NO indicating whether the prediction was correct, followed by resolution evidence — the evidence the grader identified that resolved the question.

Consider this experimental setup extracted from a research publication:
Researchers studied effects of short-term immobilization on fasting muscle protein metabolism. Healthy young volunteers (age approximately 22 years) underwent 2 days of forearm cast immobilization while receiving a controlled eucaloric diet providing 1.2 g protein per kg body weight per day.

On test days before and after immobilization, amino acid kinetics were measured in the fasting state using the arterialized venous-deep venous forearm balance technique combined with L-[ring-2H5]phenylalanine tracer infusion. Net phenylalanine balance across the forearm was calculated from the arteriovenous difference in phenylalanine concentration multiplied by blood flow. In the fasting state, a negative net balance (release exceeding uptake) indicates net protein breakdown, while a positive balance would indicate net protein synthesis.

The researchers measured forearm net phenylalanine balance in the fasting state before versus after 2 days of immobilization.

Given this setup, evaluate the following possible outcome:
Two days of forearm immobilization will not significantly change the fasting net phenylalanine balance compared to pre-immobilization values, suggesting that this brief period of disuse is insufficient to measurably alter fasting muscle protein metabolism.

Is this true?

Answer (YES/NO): NO